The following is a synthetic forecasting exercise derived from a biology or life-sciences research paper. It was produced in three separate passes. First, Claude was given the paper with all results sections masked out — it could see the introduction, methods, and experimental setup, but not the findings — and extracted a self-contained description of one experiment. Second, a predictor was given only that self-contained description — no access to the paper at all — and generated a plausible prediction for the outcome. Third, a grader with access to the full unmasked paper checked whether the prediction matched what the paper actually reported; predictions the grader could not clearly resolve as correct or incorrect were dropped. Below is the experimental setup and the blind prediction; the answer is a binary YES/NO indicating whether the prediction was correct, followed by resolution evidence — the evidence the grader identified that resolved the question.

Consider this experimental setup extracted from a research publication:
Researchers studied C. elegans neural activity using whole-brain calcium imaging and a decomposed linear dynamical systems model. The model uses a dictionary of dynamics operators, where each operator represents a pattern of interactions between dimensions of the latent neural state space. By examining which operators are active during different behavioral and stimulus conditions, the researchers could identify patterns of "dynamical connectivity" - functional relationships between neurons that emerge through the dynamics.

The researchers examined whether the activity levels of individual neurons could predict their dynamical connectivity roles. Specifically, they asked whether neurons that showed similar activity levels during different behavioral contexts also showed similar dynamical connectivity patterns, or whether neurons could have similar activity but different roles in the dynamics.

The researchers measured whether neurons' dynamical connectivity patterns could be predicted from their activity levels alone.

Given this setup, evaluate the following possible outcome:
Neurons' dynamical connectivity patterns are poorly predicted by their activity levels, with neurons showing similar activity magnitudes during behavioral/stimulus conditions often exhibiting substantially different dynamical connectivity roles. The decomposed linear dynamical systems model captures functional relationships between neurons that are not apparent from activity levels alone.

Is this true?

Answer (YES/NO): YES